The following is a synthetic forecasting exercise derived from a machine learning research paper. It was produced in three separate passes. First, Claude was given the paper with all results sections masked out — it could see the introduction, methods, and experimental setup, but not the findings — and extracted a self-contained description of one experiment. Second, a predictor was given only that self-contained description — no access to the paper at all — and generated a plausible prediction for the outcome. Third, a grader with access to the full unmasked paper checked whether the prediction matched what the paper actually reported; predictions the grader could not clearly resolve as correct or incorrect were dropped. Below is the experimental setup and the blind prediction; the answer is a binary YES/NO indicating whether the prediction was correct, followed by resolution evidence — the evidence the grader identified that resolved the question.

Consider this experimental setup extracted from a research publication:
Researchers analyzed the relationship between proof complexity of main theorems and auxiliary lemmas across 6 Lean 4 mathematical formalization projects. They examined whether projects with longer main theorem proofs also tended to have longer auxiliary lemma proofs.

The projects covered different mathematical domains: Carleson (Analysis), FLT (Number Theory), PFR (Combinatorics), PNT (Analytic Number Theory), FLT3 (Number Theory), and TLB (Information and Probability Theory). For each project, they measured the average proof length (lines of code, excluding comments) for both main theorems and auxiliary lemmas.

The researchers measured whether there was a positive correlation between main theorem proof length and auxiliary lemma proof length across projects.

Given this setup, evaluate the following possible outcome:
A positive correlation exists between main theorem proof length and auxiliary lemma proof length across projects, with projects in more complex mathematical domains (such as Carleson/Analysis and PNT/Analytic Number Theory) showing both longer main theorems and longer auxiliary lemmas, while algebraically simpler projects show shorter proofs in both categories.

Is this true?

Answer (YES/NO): YES